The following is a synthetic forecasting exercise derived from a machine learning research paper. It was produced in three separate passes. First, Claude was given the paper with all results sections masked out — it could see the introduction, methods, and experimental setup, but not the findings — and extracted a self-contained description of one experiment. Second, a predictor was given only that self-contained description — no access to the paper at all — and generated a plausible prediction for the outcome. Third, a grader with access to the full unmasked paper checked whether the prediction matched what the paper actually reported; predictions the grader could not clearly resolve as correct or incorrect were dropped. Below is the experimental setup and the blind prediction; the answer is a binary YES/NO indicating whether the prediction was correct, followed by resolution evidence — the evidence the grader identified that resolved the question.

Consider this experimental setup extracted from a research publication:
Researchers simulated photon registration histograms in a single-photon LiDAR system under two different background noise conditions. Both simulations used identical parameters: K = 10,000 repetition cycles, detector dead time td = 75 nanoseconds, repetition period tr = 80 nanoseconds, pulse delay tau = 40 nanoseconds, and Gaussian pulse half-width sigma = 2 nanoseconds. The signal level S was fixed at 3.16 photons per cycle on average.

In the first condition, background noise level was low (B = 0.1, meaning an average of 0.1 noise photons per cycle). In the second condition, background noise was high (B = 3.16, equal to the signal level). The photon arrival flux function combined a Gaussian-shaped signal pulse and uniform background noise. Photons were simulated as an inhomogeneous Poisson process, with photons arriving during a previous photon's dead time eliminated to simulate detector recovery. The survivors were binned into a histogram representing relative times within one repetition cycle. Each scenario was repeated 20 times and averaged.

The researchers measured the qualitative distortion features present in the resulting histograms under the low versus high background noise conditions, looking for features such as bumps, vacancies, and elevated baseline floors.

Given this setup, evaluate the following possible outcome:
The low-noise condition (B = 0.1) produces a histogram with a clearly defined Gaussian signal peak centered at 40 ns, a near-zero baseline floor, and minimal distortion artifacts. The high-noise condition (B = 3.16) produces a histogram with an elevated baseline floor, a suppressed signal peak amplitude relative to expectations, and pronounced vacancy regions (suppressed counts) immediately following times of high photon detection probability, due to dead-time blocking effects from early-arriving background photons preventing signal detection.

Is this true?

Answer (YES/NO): NO